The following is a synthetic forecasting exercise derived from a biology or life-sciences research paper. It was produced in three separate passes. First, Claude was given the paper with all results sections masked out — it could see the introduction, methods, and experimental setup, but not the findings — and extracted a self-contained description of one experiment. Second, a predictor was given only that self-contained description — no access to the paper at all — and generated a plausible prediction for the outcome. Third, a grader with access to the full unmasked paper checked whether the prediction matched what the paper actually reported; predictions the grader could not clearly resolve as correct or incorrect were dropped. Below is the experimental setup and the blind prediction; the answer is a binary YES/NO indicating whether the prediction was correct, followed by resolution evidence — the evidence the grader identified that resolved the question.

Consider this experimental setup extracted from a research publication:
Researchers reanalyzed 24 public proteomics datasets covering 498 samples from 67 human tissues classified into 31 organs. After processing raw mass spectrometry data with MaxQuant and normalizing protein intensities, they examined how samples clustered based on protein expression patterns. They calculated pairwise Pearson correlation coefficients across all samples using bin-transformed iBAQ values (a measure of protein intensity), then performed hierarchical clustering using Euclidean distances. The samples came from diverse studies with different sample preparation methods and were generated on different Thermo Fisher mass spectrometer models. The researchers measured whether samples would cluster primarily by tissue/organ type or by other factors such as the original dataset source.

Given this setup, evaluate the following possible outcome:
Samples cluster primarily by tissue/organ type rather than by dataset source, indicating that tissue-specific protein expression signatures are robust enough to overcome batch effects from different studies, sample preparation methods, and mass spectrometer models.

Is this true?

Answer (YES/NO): NO